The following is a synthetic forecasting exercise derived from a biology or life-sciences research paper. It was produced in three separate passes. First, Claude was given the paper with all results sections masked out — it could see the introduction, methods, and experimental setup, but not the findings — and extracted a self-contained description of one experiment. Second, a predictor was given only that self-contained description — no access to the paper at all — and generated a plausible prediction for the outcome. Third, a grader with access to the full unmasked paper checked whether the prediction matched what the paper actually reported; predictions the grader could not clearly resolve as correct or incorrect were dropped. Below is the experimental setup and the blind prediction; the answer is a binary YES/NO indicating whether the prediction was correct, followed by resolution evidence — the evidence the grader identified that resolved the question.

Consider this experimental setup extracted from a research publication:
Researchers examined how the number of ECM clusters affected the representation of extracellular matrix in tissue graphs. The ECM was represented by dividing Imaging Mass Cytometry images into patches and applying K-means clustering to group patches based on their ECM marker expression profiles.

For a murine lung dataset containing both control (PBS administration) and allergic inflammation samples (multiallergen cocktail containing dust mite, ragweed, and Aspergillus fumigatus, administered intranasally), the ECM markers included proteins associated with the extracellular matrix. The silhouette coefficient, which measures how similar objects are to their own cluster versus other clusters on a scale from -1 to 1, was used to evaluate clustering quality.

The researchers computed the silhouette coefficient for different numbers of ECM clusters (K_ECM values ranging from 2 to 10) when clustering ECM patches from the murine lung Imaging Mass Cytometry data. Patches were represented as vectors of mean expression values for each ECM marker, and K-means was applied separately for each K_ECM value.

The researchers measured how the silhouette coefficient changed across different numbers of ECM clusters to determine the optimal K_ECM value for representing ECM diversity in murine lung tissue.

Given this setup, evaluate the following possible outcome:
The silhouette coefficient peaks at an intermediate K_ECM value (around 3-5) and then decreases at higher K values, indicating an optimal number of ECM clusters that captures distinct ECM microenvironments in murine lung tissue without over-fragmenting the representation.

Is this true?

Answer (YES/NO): YES